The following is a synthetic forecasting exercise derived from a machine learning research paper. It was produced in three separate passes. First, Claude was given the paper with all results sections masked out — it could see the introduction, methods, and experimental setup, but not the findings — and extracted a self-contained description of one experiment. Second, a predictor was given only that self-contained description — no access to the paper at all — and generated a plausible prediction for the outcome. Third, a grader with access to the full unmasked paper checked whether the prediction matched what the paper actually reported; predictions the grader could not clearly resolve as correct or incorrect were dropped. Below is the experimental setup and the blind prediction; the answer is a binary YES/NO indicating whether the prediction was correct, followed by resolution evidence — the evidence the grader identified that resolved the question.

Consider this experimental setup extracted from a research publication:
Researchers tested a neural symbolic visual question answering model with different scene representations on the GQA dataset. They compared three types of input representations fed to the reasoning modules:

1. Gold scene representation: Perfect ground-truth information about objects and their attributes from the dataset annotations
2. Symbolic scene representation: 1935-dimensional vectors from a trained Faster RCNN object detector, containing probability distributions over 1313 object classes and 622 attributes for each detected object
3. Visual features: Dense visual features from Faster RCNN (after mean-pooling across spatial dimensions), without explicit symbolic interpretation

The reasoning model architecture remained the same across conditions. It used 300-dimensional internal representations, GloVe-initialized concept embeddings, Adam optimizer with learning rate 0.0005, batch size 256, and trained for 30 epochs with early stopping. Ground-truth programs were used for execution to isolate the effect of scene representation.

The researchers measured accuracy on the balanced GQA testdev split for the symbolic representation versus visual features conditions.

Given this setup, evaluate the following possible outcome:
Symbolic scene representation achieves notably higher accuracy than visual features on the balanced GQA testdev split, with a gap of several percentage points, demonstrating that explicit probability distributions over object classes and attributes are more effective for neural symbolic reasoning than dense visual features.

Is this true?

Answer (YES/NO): YES